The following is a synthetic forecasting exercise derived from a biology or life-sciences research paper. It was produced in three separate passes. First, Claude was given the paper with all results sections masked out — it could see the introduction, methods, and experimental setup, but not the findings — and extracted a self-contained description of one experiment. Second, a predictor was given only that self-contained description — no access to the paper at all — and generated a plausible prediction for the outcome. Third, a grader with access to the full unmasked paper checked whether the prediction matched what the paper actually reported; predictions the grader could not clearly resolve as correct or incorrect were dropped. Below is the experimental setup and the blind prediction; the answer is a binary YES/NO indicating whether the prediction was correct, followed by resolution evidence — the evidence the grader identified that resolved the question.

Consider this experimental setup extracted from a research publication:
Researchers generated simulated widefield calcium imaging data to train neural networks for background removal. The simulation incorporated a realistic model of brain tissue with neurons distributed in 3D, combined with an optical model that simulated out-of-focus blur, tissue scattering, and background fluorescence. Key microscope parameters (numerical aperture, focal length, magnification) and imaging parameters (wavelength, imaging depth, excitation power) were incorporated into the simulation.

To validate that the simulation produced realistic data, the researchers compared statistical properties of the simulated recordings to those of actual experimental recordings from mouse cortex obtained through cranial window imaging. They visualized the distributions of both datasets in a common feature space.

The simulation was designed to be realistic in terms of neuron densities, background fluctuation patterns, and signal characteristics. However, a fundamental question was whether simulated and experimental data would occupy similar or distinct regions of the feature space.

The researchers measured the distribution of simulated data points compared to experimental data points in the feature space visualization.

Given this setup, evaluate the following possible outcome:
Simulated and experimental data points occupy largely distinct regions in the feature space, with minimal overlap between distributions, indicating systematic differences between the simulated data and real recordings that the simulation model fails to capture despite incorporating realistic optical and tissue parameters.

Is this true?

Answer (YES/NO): NO